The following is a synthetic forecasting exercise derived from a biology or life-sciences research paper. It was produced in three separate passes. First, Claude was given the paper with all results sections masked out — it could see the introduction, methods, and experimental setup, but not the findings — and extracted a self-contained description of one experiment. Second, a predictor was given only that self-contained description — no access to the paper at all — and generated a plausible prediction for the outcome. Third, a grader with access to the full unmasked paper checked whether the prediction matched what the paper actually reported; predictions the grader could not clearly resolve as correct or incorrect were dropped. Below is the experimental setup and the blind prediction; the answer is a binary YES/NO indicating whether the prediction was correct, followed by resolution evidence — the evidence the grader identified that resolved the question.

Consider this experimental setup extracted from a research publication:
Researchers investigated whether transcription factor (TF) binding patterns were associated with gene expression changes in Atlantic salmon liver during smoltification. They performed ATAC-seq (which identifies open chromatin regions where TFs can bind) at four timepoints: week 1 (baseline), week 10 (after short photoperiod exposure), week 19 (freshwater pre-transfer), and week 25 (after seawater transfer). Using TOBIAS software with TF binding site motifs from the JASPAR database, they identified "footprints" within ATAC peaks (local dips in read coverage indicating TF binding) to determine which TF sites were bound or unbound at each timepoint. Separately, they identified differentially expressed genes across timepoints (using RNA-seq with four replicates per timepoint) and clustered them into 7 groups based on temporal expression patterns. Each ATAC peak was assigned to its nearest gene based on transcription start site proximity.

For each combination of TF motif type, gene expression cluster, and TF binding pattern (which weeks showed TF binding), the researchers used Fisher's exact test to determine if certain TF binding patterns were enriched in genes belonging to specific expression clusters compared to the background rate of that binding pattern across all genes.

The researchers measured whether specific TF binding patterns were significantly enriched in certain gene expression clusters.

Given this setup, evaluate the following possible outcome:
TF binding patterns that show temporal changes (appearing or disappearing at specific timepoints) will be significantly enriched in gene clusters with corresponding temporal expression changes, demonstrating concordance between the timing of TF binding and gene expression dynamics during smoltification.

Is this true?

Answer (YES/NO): YES